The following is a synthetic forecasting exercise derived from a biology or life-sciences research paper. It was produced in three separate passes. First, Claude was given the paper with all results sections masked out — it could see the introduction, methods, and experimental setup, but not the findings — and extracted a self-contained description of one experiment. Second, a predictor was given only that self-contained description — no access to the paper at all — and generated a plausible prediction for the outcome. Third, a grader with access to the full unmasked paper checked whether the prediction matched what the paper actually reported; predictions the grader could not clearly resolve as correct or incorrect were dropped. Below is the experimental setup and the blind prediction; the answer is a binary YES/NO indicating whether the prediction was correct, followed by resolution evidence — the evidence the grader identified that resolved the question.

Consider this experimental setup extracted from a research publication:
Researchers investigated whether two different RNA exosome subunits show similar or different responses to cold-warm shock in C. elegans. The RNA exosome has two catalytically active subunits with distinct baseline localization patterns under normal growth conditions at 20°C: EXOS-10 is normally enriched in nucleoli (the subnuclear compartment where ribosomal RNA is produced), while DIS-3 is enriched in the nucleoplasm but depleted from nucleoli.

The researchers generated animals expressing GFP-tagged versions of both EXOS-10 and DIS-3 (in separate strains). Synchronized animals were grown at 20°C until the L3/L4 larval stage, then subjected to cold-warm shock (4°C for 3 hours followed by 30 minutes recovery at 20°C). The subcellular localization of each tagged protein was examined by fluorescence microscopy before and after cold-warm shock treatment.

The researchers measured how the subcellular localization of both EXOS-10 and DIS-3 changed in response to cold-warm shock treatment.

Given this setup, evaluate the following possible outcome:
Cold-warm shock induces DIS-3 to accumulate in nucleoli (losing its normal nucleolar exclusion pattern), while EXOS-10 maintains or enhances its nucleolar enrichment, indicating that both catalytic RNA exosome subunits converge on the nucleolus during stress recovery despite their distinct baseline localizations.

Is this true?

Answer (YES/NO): NO